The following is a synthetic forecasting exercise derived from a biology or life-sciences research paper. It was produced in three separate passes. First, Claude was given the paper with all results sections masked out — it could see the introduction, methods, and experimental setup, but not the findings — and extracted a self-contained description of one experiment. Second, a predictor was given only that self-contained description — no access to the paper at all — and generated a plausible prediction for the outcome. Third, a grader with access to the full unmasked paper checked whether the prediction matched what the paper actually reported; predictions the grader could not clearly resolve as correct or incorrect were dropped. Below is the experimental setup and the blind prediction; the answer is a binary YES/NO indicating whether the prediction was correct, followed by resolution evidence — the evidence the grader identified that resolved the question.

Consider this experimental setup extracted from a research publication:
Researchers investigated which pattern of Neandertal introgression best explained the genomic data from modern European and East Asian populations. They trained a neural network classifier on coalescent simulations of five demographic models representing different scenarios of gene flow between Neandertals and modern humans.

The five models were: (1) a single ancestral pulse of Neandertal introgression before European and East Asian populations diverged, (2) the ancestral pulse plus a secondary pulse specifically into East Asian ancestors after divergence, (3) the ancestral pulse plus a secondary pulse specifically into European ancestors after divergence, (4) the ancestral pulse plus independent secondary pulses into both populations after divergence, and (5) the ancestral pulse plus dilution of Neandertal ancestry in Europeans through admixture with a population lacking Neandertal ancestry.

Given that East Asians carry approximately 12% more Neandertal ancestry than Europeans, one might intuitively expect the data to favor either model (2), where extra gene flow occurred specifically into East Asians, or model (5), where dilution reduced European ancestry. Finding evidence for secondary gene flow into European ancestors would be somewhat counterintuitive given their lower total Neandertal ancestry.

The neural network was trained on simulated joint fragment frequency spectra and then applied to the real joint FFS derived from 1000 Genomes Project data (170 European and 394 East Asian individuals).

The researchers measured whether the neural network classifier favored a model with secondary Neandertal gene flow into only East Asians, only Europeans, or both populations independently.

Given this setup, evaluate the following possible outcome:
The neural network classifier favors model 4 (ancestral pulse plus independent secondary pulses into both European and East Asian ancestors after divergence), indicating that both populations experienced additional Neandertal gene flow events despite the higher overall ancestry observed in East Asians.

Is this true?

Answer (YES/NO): YES